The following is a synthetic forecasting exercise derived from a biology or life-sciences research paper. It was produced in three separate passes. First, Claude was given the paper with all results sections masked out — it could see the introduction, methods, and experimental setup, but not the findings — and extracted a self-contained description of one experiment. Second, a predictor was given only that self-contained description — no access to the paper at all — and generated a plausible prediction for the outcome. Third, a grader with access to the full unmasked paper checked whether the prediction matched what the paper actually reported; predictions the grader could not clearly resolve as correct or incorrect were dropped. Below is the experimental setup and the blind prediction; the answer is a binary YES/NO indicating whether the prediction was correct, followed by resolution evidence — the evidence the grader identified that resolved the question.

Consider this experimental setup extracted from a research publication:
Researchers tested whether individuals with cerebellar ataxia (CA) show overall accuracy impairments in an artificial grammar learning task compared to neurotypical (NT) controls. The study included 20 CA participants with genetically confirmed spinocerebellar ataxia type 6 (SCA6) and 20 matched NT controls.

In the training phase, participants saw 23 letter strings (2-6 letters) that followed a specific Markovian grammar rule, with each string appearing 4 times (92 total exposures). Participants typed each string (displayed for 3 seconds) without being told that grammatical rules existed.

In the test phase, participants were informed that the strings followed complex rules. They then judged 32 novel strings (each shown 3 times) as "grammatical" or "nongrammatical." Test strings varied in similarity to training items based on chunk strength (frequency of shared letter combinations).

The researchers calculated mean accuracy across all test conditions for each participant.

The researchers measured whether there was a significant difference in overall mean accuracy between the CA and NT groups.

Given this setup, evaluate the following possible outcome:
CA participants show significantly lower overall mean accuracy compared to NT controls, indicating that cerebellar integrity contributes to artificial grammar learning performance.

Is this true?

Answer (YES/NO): NO